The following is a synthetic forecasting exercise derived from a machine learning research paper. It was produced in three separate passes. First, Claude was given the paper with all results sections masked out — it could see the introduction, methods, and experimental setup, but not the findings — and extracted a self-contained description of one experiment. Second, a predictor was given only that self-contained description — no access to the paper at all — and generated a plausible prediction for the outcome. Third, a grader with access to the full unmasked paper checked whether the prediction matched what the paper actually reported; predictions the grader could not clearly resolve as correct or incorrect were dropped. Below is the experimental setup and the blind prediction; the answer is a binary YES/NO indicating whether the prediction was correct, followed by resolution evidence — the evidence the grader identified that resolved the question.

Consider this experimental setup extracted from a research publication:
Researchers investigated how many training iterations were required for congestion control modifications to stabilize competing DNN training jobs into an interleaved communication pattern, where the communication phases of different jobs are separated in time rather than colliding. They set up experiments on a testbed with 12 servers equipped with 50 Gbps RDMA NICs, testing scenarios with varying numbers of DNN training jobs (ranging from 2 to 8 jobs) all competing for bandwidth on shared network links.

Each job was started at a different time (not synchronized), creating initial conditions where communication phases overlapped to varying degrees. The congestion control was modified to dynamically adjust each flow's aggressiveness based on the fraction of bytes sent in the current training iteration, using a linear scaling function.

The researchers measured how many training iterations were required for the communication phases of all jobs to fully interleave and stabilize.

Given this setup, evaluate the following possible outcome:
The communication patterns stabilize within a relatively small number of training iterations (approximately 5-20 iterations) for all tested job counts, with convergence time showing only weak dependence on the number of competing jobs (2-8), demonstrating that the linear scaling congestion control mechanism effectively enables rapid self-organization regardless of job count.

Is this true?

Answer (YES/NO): YES